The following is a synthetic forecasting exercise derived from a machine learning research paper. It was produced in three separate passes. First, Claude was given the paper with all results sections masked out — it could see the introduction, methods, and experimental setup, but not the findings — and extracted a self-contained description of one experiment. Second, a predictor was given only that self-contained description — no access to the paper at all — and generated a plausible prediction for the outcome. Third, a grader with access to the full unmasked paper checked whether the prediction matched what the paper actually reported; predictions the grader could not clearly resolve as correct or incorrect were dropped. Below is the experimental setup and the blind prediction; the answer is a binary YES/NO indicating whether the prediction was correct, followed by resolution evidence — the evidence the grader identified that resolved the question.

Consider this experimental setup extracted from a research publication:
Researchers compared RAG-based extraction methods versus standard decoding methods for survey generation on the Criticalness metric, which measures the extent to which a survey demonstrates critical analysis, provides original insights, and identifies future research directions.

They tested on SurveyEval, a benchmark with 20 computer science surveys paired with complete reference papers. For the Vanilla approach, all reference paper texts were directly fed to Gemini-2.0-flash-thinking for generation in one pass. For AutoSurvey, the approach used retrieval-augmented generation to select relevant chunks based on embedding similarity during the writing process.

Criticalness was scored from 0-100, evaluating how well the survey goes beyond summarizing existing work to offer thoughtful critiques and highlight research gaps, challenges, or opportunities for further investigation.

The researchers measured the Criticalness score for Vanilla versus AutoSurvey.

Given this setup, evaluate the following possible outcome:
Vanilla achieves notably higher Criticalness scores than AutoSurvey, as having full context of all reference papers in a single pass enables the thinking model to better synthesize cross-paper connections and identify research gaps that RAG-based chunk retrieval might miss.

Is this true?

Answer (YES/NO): NO